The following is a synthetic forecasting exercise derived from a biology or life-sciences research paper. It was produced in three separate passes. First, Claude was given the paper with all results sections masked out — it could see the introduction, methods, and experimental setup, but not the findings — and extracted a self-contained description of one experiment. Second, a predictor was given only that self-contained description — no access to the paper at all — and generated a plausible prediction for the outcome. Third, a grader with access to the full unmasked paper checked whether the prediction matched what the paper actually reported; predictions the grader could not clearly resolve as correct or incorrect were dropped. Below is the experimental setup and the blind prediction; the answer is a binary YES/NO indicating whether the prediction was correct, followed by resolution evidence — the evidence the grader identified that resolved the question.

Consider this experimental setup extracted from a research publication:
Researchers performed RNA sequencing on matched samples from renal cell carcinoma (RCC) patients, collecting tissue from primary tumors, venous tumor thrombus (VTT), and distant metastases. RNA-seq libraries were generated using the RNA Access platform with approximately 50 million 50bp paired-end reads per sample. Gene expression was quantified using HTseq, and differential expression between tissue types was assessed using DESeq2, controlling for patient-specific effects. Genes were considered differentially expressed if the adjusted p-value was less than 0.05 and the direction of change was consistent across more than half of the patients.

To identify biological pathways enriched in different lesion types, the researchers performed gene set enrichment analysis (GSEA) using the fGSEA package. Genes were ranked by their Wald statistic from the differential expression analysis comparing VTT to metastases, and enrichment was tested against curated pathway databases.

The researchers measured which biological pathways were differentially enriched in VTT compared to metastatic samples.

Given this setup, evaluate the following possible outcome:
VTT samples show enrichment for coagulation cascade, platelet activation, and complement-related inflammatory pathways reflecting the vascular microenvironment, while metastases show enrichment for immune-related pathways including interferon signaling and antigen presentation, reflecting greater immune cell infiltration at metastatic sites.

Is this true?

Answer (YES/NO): NO